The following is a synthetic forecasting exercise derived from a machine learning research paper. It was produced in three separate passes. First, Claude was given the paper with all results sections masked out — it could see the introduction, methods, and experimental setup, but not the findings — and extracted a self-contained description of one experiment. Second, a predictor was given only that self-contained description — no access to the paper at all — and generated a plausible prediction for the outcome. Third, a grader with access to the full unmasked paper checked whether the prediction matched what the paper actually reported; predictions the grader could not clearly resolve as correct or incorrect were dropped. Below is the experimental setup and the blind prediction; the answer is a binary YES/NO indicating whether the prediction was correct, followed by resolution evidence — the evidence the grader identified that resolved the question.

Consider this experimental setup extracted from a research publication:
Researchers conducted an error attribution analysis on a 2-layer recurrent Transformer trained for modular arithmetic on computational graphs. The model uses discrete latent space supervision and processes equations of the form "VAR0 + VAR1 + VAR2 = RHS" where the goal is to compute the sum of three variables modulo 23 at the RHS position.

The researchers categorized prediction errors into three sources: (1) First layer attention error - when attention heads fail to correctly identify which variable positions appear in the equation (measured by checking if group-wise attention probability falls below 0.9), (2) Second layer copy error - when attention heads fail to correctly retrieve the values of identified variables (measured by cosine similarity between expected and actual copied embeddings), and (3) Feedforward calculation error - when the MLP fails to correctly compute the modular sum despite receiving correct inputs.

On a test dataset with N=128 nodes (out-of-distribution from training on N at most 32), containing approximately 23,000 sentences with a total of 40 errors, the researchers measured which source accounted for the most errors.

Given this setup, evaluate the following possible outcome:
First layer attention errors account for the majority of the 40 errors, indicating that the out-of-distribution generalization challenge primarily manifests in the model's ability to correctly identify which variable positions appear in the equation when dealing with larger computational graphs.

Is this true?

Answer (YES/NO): NO